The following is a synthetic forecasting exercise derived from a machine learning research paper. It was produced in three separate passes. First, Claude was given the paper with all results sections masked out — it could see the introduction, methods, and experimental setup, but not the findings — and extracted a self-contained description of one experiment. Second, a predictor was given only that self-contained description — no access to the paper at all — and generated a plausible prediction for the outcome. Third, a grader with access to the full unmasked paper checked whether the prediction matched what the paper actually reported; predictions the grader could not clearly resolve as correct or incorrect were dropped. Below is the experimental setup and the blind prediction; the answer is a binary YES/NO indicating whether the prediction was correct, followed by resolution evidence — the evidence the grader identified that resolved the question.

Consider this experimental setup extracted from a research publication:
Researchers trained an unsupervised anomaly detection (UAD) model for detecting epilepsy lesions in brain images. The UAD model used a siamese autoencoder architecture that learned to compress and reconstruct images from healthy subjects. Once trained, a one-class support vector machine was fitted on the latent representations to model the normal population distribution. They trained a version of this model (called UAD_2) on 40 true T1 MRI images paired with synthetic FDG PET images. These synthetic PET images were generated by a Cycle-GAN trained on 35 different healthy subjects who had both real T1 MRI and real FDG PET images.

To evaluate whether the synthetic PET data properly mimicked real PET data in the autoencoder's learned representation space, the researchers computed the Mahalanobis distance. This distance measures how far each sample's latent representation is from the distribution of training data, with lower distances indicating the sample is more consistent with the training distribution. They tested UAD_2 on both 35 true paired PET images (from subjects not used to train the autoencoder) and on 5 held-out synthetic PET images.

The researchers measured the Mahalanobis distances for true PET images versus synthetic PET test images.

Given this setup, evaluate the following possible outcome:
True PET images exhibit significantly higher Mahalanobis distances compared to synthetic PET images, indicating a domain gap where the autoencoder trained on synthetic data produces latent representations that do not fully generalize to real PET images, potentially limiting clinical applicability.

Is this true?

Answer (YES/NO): NO